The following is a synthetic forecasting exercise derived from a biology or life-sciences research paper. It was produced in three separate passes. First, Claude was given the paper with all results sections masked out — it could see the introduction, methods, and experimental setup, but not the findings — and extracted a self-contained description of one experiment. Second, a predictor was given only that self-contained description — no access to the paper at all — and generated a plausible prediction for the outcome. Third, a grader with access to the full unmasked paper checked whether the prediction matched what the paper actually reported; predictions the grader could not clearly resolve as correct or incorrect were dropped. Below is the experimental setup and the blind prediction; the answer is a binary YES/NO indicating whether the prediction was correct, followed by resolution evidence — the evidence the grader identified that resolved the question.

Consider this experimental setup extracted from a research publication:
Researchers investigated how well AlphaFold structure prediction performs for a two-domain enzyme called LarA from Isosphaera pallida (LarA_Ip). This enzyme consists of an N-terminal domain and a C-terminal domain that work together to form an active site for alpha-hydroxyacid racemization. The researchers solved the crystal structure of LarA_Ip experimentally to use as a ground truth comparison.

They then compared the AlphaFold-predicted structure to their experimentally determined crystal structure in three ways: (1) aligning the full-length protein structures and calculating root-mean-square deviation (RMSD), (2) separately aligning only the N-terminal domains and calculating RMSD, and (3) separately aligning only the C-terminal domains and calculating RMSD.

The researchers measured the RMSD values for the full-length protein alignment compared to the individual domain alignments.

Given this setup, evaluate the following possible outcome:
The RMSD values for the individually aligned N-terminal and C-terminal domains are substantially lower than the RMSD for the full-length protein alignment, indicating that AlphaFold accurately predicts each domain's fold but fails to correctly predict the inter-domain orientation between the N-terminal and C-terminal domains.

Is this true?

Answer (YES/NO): YES